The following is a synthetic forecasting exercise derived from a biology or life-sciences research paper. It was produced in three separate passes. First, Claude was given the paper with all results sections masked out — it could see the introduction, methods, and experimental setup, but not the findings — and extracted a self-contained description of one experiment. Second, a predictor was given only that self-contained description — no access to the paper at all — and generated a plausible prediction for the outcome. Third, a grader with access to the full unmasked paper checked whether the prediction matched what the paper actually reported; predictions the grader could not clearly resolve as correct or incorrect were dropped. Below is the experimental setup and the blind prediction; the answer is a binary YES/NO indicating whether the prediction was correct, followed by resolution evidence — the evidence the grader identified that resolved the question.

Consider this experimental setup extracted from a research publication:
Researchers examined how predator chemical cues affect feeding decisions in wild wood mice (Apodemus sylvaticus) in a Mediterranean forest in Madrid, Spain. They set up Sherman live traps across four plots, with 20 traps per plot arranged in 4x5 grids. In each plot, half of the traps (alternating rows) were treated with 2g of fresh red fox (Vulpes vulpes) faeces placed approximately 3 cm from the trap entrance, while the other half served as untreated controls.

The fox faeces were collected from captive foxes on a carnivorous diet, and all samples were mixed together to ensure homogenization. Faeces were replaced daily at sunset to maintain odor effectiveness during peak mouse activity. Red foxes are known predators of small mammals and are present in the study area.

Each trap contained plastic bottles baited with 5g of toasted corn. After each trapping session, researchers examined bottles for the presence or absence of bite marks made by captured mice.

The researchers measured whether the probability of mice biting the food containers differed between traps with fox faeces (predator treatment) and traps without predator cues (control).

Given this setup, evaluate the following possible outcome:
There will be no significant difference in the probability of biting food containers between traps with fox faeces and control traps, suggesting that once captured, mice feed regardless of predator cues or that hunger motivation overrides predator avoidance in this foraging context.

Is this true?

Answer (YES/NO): NO